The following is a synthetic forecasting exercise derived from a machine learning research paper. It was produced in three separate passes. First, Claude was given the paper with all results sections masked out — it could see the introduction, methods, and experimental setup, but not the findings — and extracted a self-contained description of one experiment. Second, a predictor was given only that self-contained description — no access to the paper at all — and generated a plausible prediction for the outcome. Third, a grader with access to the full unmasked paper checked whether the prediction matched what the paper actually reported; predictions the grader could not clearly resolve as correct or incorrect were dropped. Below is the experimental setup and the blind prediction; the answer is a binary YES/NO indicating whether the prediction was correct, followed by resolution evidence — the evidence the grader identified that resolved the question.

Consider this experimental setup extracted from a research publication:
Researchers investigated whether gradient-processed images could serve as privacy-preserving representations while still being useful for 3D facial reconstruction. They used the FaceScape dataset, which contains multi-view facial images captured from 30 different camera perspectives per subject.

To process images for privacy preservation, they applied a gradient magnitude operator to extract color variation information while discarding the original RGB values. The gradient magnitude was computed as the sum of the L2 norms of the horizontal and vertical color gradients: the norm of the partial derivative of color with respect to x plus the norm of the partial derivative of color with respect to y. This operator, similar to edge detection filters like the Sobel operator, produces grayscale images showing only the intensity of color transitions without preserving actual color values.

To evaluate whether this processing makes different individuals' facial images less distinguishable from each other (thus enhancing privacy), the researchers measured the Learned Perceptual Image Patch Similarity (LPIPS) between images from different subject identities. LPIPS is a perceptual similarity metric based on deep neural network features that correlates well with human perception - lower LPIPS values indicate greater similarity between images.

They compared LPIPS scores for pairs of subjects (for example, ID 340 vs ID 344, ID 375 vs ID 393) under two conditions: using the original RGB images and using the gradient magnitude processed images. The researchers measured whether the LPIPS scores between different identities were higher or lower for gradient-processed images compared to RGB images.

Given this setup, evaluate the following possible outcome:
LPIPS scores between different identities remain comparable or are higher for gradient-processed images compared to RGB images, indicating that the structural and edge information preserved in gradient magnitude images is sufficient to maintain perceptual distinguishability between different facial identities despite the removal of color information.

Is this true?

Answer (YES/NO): NO